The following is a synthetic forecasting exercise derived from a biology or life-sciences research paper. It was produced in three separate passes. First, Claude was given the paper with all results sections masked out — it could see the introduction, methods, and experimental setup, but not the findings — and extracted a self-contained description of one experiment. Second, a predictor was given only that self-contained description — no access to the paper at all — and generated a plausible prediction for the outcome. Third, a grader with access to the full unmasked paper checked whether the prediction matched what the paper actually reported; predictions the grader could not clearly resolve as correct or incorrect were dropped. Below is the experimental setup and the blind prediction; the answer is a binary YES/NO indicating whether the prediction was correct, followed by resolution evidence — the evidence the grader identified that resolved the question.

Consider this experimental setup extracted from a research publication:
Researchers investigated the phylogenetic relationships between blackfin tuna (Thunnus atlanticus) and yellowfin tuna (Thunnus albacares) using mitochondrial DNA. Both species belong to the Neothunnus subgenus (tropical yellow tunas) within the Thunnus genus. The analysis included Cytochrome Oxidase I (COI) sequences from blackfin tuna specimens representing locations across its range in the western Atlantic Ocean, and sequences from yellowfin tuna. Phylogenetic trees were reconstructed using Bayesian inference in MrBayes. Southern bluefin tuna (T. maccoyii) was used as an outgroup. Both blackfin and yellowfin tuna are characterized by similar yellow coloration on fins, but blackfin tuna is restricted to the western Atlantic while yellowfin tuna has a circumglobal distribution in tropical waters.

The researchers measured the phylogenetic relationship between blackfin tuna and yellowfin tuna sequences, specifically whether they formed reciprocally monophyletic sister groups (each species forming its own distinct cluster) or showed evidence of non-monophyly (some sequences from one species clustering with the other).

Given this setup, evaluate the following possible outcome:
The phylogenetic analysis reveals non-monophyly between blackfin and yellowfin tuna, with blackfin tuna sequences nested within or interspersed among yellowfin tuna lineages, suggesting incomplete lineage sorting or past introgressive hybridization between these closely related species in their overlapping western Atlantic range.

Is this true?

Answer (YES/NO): NO